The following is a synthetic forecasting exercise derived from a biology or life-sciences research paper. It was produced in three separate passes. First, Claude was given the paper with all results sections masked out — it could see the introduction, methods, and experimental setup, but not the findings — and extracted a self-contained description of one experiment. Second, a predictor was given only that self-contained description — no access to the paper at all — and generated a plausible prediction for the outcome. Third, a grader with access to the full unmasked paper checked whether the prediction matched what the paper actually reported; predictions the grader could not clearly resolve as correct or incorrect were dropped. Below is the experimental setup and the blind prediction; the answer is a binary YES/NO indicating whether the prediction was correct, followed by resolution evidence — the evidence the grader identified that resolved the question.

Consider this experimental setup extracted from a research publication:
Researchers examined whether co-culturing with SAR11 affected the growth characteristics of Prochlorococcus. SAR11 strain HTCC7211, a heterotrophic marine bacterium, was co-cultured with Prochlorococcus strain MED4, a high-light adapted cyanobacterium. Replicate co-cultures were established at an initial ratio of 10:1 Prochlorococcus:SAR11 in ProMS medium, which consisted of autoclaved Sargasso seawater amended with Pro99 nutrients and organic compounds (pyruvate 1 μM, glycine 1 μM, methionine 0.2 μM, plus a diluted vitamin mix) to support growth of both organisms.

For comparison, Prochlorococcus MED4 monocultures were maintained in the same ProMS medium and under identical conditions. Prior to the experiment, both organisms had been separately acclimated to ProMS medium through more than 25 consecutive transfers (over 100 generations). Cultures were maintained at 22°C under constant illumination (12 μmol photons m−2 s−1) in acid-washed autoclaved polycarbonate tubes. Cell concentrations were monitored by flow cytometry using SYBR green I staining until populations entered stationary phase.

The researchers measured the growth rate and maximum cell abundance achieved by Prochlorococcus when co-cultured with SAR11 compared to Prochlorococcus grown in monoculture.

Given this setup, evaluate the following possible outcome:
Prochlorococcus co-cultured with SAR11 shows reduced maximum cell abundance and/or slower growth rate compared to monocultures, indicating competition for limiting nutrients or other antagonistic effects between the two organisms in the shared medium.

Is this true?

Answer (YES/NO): NO